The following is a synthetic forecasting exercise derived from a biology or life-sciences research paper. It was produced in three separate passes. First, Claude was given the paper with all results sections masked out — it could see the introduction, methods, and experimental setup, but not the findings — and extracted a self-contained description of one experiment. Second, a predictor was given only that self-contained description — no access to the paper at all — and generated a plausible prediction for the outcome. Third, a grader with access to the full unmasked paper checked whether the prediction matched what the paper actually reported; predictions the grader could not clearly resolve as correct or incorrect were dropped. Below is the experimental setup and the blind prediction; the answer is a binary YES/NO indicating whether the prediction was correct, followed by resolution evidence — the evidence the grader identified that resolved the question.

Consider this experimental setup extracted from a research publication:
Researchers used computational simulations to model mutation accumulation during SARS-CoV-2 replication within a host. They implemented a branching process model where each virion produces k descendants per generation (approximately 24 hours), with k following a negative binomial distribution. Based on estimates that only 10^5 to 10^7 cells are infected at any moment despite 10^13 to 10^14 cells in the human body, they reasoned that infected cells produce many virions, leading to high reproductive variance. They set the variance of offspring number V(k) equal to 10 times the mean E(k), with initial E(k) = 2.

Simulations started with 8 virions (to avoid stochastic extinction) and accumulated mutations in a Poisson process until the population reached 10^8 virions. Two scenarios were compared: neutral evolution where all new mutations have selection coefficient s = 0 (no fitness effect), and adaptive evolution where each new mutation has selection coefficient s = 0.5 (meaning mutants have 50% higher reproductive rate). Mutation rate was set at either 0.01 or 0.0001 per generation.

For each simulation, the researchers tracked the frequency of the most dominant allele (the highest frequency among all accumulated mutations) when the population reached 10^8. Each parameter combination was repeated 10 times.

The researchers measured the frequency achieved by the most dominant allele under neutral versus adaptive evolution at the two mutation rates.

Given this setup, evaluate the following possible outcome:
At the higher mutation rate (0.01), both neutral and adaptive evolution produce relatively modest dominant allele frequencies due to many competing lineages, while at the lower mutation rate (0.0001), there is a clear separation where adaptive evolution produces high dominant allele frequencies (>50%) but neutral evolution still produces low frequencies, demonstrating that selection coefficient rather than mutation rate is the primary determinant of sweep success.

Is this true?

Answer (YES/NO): NO